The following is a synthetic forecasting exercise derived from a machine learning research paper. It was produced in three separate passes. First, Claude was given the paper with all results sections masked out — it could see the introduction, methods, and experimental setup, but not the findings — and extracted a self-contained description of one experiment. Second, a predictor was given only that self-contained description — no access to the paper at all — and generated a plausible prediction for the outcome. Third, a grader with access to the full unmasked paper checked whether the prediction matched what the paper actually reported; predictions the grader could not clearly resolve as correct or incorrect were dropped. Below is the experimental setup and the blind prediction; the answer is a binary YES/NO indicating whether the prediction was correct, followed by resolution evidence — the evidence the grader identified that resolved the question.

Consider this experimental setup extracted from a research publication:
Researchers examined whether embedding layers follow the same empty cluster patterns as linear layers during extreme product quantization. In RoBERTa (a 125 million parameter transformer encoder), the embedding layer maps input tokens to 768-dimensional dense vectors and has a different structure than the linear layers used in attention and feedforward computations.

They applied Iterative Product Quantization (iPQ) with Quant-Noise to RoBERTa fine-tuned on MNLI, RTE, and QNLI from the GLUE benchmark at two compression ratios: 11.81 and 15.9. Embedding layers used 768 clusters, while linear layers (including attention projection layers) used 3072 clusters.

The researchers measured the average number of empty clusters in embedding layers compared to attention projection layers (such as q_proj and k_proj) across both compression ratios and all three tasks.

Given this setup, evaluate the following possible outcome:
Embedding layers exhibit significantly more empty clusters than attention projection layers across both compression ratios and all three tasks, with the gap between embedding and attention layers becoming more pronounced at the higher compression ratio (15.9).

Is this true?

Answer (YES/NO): NO